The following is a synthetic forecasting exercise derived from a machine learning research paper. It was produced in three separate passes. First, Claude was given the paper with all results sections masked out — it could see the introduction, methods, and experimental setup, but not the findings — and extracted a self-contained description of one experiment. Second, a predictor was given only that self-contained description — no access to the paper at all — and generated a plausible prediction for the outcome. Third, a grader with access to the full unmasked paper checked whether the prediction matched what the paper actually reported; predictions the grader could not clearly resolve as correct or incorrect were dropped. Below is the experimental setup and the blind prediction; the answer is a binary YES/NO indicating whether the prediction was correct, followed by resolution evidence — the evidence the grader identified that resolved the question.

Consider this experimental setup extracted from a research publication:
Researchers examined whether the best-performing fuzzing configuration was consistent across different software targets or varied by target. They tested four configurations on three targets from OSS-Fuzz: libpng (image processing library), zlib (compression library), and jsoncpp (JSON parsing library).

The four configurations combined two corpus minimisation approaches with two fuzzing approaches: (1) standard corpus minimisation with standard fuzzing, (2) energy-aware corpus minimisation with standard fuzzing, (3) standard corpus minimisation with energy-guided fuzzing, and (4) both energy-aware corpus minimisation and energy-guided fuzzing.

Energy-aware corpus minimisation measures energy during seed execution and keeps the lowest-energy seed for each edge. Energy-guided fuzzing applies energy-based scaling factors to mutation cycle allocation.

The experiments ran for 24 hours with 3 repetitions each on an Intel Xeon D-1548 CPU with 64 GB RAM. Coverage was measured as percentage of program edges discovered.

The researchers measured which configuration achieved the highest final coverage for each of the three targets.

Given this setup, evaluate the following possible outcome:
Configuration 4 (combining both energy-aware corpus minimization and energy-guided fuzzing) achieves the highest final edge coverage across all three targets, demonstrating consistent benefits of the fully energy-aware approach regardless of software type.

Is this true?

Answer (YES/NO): NO